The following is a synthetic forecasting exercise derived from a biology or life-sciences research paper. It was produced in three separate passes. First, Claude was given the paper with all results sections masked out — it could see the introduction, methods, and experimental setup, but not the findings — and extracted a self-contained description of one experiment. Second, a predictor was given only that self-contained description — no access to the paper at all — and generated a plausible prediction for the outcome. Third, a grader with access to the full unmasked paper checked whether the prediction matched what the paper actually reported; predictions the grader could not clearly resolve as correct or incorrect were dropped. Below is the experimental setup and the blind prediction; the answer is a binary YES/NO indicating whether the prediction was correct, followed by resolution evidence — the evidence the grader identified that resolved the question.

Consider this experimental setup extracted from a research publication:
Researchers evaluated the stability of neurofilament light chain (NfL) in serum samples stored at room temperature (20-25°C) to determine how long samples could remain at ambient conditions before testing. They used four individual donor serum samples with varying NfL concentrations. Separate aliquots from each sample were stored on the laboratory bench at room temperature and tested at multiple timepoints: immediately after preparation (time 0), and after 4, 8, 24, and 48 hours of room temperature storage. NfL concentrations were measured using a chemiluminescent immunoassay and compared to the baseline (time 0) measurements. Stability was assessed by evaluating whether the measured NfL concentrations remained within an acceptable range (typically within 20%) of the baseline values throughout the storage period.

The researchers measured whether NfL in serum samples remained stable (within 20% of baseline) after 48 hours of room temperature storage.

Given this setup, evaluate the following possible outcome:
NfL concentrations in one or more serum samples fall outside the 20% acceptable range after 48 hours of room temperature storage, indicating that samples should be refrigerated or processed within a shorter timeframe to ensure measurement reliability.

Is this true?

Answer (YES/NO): NO